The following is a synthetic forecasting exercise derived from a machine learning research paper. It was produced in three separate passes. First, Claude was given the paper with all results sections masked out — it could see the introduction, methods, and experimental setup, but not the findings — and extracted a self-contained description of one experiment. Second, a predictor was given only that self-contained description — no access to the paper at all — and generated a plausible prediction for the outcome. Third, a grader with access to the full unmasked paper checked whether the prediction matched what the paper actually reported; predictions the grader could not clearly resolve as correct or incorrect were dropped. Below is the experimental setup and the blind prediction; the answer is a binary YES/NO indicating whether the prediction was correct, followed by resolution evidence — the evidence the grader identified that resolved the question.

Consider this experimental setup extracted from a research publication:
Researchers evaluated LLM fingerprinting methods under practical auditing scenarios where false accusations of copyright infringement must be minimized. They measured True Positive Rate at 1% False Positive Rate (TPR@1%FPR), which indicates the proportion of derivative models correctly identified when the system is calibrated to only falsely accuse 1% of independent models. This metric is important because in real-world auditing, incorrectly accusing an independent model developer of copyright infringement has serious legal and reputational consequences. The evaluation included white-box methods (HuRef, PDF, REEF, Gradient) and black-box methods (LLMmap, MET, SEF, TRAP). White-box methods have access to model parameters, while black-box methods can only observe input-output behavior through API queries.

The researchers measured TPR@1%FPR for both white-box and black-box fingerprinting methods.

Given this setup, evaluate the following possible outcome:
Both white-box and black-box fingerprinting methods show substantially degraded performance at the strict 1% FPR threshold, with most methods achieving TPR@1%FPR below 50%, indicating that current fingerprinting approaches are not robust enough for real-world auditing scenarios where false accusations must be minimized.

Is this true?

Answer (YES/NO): NO